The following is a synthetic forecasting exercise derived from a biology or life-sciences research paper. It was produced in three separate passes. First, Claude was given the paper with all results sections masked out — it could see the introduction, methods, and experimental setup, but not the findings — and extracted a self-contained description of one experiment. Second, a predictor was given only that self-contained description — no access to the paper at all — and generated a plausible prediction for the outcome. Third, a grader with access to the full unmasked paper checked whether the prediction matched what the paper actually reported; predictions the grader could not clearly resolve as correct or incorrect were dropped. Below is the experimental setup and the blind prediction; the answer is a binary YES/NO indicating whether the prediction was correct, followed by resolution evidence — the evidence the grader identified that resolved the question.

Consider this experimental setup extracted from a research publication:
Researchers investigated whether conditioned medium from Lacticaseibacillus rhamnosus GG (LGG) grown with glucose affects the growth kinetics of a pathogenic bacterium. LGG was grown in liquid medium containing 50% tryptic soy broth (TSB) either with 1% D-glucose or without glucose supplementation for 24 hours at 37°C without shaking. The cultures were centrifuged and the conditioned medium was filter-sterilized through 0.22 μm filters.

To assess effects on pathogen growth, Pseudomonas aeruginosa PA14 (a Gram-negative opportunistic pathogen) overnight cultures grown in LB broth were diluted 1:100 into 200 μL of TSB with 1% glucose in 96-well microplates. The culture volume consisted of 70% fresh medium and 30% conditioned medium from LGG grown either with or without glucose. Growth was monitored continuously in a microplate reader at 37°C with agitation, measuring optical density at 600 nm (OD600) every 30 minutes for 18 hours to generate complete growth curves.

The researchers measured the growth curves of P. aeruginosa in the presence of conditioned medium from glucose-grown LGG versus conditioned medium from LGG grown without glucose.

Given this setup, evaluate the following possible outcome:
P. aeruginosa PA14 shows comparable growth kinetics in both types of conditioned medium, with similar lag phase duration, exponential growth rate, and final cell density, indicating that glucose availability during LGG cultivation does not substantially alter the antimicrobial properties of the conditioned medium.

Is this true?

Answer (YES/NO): NO